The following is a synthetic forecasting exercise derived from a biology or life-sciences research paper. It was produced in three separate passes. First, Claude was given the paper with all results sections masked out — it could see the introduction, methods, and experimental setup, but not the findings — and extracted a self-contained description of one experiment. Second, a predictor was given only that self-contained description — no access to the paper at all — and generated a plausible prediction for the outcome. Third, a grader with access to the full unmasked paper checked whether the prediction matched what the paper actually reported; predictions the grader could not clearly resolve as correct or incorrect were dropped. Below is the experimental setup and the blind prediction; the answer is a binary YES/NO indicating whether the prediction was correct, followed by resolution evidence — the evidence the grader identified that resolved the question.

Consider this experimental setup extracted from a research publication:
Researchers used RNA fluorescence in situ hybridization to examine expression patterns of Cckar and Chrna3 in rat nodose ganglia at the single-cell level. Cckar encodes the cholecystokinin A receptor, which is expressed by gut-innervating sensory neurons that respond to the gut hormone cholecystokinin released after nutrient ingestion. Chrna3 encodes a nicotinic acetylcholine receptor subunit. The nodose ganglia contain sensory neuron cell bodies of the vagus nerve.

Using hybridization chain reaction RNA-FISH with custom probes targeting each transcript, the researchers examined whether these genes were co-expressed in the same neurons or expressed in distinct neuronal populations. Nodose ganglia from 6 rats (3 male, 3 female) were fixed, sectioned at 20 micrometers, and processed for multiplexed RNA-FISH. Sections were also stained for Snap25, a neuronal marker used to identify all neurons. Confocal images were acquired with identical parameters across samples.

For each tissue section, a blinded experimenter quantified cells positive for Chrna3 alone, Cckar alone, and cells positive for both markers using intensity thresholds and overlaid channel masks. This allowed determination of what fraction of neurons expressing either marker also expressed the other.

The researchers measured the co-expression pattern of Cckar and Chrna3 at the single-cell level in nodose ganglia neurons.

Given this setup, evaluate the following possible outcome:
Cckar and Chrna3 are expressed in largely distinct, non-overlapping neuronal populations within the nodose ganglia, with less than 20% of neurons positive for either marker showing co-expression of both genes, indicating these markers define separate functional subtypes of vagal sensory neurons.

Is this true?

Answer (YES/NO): NO